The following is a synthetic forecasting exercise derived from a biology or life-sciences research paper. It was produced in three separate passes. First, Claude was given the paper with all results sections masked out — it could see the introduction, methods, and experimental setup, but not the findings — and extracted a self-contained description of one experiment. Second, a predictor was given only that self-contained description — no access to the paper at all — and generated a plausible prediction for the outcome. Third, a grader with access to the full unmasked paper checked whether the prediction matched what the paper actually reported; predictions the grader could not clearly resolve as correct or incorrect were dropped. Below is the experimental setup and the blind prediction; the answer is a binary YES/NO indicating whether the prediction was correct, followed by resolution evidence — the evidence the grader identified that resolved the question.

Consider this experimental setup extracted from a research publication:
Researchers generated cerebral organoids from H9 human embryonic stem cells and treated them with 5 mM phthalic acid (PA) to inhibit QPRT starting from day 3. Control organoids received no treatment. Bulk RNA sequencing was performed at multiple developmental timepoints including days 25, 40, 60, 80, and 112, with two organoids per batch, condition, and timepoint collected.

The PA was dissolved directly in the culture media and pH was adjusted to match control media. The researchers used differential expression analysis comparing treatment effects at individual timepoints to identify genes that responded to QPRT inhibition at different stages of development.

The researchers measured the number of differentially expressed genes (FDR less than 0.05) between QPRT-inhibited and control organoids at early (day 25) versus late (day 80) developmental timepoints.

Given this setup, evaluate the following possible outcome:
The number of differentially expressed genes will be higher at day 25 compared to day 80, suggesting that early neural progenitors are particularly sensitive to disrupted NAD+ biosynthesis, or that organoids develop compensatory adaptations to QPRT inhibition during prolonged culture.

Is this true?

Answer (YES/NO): NO